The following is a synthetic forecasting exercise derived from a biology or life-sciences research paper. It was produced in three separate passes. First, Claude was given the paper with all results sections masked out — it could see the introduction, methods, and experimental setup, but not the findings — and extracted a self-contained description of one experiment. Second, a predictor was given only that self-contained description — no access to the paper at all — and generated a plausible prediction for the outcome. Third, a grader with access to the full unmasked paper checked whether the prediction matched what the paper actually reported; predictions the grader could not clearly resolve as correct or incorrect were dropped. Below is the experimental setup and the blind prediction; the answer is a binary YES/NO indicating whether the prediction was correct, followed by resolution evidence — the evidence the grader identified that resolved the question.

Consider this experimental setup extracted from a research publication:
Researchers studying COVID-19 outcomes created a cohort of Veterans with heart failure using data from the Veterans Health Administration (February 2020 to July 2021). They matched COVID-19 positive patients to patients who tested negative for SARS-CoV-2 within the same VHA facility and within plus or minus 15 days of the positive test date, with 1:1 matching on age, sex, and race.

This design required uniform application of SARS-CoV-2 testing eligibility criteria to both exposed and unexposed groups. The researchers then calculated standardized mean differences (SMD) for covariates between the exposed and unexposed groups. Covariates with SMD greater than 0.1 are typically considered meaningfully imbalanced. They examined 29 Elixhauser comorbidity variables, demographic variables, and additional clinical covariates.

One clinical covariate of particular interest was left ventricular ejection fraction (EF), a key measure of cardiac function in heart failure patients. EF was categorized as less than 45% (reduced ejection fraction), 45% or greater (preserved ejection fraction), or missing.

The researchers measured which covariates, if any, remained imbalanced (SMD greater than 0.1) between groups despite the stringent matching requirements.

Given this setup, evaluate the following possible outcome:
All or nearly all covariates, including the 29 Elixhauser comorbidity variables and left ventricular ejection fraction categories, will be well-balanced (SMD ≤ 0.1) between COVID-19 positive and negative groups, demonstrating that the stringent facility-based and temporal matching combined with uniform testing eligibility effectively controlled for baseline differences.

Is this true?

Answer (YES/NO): NO